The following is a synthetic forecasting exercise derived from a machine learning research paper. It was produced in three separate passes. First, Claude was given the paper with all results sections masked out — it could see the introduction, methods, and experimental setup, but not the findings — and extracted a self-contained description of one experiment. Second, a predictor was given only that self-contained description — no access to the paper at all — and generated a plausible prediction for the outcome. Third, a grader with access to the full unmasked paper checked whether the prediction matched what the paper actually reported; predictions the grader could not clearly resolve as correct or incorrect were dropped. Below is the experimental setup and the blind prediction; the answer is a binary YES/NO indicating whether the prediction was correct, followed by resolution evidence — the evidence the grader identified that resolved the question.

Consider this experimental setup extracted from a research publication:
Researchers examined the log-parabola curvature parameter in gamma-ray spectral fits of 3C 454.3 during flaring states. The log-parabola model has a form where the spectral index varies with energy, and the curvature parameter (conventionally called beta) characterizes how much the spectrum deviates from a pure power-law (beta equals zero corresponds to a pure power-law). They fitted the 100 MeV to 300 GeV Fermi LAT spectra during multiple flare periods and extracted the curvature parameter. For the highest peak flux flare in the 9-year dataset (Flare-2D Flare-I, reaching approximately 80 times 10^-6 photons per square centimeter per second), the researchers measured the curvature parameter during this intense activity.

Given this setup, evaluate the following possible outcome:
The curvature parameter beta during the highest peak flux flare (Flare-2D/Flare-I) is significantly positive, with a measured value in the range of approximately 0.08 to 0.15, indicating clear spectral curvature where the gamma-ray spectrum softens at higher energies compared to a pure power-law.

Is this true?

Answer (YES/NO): YES